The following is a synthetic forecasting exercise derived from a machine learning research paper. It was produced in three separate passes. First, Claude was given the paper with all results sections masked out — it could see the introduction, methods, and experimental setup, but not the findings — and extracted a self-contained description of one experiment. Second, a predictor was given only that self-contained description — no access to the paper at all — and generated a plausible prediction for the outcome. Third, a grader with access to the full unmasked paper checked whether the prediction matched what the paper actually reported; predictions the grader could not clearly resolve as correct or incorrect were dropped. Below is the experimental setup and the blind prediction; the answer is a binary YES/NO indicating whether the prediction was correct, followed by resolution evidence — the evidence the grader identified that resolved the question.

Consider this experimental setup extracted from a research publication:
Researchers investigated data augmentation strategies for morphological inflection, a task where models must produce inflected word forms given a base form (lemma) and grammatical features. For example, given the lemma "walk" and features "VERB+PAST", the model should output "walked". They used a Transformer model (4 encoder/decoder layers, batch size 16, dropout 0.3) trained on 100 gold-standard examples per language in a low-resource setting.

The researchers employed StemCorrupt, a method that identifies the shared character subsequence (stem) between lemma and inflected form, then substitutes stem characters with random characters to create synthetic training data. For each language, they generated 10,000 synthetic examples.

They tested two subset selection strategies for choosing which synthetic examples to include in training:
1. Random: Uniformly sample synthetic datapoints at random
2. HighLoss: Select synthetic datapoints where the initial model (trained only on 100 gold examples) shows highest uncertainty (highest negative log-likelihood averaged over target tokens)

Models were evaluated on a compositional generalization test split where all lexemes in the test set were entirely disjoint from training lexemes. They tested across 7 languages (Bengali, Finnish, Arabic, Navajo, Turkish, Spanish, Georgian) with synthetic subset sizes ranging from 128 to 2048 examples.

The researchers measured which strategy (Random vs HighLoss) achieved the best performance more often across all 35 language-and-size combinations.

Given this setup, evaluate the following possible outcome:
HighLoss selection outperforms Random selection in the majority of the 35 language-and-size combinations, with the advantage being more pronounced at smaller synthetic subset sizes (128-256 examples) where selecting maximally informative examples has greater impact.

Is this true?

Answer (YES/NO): NO